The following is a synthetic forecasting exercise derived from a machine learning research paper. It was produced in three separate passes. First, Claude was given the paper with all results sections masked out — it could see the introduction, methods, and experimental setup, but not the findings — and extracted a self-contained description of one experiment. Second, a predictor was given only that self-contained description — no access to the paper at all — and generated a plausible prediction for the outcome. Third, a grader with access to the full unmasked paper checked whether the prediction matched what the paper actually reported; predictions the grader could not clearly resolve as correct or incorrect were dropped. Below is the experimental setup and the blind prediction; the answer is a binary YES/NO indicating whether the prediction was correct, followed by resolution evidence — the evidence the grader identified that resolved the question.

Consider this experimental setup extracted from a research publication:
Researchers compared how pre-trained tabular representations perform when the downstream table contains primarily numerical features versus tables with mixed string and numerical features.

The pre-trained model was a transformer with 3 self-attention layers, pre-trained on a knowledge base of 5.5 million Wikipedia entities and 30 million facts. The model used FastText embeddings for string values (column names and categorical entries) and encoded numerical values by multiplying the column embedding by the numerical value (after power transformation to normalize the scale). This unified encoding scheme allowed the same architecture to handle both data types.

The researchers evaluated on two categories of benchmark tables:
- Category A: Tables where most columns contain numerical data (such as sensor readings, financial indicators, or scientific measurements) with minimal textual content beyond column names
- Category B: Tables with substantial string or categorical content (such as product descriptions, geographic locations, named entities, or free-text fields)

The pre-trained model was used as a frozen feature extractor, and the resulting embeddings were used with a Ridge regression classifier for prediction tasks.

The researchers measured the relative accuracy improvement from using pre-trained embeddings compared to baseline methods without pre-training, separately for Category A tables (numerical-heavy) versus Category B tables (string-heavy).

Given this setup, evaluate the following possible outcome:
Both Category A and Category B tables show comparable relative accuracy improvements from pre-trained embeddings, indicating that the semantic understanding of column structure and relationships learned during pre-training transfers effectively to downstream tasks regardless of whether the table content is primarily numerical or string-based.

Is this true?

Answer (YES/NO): NO